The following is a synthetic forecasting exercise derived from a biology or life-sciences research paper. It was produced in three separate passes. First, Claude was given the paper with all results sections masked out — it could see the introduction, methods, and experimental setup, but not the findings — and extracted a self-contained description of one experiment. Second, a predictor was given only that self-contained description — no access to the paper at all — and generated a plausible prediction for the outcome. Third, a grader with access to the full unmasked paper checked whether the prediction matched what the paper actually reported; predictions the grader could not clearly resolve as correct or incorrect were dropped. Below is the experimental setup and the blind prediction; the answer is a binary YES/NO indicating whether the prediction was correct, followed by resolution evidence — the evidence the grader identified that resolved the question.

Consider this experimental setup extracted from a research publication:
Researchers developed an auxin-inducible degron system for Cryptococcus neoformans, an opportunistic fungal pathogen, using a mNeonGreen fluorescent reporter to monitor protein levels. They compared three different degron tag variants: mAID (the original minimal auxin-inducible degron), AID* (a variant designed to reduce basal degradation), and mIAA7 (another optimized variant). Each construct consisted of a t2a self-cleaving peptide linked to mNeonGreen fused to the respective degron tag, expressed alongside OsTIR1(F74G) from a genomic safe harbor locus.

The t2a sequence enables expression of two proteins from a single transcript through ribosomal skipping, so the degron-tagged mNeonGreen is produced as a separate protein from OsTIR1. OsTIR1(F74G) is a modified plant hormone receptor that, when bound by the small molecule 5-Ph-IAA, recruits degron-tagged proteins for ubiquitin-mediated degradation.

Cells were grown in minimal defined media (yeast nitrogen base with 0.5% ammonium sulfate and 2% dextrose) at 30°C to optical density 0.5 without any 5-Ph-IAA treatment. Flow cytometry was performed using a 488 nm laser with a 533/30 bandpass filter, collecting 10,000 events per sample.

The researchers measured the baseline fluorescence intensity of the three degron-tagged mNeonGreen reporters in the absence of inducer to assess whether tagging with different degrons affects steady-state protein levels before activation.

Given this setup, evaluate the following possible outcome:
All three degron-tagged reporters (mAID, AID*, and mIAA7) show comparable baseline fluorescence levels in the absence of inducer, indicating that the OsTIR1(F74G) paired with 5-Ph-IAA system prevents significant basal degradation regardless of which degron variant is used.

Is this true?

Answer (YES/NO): NO